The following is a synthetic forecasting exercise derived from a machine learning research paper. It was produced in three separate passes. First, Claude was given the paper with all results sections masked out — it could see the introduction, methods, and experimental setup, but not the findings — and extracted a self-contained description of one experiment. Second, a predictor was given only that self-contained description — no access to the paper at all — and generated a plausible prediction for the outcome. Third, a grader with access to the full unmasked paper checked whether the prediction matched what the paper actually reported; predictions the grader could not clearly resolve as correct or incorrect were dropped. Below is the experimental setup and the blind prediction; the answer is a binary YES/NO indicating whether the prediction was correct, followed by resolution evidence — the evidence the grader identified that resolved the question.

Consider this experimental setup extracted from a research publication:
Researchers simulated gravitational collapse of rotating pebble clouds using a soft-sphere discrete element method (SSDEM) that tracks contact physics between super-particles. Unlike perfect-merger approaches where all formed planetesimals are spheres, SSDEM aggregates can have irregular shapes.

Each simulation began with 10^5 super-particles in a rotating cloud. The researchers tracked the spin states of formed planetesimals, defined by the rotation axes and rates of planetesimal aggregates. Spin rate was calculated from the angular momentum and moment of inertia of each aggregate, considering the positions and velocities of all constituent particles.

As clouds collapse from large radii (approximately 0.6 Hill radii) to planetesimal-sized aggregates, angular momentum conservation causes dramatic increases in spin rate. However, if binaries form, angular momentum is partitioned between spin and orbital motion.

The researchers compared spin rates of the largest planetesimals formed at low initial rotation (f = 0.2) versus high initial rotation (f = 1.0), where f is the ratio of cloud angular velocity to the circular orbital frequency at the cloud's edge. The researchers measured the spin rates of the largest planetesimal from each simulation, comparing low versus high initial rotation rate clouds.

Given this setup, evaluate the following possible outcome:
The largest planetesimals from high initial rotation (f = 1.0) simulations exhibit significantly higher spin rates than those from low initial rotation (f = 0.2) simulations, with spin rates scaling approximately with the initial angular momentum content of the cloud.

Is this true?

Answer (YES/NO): NO